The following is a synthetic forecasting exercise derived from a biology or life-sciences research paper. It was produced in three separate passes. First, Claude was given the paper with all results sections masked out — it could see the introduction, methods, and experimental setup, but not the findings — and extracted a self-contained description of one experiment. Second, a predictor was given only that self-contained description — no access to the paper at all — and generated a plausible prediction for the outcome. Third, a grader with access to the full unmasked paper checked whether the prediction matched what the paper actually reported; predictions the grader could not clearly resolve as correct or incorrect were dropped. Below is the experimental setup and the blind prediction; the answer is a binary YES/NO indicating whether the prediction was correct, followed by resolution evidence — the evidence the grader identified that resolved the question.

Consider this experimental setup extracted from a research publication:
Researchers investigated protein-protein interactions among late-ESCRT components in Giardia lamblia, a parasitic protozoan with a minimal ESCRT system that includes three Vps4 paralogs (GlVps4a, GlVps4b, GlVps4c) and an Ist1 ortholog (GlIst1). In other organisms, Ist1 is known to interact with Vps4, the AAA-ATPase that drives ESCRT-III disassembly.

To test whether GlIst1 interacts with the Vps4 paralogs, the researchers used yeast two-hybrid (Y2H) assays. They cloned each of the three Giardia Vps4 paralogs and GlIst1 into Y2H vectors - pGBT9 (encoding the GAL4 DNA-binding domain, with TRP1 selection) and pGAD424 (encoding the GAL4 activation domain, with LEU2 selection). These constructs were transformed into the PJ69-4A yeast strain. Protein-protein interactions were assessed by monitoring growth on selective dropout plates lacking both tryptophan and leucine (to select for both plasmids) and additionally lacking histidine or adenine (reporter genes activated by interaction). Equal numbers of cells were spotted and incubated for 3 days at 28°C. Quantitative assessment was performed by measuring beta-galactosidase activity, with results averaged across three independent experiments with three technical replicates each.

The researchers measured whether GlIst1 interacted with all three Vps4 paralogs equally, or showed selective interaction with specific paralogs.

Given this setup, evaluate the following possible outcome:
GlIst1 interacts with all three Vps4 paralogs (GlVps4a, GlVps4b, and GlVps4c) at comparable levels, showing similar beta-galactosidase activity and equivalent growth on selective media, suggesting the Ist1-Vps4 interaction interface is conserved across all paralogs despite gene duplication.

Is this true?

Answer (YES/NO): NO